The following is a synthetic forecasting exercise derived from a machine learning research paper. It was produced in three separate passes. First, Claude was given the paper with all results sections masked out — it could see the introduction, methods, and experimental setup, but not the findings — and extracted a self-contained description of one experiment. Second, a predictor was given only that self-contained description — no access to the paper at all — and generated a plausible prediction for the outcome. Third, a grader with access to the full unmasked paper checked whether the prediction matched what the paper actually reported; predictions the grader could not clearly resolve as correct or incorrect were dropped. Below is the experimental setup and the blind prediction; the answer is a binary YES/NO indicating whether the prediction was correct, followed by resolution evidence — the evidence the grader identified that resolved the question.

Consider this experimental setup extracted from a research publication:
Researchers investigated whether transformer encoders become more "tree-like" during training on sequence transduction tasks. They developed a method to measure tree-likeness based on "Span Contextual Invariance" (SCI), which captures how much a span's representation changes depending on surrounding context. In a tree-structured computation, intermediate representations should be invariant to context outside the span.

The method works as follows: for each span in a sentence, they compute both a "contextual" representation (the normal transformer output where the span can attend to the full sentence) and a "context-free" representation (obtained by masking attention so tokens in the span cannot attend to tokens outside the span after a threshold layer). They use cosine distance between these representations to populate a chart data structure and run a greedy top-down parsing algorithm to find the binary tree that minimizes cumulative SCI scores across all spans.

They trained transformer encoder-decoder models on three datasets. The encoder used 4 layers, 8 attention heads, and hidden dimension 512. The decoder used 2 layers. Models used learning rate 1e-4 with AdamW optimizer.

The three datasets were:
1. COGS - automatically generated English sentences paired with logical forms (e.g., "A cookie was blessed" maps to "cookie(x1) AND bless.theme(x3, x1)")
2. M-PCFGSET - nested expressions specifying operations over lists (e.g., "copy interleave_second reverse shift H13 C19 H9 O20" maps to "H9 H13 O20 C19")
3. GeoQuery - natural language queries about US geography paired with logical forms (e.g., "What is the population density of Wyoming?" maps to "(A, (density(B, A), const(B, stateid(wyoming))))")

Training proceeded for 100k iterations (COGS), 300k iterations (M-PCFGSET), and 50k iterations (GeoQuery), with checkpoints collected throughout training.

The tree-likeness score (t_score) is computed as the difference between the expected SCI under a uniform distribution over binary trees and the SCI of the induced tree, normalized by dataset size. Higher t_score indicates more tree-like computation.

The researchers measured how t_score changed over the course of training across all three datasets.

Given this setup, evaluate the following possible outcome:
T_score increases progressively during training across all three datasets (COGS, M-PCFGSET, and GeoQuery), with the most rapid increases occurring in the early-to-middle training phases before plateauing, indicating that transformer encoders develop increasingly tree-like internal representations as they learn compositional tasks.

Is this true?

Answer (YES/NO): NO